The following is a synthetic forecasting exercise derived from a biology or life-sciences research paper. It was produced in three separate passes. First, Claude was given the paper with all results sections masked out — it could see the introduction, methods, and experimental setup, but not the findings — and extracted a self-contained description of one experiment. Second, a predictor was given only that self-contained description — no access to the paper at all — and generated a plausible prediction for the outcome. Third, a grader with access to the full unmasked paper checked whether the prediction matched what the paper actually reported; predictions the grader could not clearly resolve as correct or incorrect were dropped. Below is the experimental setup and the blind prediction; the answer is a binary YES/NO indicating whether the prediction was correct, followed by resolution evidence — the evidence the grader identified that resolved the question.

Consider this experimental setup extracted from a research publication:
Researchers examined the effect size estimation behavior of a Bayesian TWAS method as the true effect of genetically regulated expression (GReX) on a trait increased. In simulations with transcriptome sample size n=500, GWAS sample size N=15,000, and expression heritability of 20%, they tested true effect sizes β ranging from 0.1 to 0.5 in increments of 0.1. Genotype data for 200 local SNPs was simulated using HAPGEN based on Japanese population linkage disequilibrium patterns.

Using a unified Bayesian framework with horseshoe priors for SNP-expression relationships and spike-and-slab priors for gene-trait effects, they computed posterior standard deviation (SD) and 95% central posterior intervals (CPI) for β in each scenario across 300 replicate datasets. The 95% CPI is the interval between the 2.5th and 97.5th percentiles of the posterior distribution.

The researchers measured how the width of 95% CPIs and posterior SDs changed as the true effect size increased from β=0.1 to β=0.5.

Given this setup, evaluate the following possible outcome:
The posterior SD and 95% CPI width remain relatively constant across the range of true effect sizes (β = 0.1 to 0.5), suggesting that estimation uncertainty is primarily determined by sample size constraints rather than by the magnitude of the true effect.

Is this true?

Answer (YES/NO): NO